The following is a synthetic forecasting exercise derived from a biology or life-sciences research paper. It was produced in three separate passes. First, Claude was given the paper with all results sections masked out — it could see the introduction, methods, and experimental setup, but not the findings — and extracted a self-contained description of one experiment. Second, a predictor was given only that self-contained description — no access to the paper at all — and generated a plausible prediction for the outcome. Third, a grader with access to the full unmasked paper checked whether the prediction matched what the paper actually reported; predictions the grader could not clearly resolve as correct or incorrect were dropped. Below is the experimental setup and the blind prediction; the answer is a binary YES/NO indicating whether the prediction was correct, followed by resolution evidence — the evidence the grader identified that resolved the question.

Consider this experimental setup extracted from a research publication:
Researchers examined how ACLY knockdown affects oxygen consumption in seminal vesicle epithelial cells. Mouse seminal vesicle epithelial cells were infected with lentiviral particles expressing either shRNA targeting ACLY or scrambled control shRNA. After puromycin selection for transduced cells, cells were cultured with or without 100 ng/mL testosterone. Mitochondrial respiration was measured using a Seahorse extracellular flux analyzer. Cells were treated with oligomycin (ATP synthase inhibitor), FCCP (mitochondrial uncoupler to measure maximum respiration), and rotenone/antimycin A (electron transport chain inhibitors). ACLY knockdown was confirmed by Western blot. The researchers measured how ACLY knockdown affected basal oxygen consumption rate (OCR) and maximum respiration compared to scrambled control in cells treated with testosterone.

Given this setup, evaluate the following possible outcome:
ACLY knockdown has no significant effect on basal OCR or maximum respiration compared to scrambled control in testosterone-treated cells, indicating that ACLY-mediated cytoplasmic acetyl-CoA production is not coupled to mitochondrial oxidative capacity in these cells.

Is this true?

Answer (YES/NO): NO